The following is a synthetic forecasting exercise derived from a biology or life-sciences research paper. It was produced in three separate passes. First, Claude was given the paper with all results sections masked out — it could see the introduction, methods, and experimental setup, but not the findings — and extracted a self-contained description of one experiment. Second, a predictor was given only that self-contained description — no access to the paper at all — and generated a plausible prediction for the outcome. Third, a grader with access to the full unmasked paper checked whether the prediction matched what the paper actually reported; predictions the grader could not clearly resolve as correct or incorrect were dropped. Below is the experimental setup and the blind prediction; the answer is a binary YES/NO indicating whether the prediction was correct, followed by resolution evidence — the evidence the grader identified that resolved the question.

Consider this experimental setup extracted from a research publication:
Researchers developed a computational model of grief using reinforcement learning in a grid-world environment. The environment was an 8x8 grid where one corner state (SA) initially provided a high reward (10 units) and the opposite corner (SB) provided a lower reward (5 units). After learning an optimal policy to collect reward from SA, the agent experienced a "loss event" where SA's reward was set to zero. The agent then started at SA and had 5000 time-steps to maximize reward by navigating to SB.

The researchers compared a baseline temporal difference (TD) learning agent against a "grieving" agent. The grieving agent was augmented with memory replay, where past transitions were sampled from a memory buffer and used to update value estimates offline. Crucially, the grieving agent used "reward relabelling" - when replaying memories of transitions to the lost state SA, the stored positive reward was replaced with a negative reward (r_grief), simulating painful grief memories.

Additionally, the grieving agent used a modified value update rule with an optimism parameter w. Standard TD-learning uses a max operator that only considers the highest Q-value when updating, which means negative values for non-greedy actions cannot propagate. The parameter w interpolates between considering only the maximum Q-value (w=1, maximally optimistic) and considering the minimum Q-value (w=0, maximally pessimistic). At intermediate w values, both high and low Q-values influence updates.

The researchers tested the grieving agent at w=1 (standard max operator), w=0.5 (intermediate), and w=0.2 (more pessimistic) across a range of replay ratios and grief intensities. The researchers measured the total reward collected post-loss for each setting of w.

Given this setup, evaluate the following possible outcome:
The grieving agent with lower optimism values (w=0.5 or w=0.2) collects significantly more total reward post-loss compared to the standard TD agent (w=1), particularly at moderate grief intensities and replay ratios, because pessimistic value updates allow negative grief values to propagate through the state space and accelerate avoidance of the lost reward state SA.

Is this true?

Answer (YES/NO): YES